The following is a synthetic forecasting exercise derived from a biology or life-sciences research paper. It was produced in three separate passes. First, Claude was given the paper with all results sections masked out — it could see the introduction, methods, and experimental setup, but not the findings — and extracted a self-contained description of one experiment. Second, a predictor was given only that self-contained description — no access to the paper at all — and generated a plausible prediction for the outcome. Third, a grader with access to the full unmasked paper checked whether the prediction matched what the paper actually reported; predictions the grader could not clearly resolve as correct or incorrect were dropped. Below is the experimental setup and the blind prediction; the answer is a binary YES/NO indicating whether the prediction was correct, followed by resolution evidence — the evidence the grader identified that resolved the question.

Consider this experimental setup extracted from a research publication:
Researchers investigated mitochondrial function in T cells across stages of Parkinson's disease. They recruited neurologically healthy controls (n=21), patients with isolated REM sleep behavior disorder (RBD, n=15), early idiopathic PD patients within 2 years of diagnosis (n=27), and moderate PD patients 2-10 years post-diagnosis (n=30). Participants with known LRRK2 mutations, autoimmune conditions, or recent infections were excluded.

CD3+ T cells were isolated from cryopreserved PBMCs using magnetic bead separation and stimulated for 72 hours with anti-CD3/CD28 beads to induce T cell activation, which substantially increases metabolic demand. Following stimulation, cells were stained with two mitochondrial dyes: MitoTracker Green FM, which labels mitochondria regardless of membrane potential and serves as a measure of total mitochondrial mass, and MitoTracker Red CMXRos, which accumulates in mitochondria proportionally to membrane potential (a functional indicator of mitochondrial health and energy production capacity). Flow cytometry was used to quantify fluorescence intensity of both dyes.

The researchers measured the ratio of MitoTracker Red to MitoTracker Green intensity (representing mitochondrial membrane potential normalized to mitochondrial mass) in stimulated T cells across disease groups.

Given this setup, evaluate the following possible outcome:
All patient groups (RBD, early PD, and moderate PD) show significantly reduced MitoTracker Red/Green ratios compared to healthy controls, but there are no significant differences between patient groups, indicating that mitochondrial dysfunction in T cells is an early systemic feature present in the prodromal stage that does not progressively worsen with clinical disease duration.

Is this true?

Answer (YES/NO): NO